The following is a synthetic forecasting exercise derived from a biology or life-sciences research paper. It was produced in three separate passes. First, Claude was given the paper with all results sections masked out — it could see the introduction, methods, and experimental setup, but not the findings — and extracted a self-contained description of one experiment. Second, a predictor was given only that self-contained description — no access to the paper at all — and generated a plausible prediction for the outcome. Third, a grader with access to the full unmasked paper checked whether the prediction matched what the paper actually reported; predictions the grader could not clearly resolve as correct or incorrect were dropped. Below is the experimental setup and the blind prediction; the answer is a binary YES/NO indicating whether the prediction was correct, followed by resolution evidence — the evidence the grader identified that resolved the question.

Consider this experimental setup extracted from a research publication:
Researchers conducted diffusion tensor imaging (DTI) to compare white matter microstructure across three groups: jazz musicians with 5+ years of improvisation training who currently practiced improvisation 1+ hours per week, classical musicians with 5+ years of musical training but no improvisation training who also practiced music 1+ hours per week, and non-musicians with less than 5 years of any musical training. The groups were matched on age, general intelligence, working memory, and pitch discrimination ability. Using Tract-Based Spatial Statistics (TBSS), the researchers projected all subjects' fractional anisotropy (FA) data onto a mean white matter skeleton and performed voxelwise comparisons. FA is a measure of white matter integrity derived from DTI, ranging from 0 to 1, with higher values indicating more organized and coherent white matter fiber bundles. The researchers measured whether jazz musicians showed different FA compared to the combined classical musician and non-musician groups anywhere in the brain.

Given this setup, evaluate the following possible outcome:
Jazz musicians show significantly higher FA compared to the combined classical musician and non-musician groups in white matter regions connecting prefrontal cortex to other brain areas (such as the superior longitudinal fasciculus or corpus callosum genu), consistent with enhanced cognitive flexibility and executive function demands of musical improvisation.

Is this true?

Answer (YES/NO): NO